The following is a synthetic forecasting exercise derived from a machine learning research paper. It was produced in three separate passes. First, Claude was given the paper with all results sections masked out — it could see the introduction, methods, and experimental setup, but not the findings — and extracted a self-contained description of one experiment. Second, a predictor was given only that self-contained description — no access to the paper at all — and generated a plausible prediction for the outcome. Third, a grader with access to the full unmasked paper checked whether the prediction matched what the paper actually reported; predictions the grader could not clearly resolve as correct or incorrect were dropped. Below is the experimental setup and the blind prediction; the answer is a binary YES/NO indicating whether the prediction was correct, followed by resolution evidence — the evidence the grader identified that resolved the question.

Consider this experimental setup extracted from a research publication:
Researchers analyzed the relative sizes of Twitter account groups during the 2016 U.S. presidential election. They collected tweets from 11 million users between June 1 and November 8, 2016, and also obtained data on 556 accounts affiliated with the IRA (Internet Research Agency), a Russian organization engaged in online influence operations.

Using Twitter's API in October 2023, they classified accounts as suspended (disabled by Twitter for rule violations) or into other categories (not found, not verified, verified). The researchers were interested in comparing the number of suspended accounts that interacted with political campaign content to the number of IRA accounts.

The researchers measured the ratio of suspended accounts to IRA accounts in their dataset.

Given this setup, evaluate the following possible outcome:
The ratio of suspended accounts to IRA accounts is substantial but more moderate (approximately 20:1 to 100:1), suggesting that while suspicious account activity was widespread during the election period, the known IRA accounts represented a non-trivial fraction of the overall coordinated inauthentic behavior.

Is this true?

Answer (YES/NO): YES